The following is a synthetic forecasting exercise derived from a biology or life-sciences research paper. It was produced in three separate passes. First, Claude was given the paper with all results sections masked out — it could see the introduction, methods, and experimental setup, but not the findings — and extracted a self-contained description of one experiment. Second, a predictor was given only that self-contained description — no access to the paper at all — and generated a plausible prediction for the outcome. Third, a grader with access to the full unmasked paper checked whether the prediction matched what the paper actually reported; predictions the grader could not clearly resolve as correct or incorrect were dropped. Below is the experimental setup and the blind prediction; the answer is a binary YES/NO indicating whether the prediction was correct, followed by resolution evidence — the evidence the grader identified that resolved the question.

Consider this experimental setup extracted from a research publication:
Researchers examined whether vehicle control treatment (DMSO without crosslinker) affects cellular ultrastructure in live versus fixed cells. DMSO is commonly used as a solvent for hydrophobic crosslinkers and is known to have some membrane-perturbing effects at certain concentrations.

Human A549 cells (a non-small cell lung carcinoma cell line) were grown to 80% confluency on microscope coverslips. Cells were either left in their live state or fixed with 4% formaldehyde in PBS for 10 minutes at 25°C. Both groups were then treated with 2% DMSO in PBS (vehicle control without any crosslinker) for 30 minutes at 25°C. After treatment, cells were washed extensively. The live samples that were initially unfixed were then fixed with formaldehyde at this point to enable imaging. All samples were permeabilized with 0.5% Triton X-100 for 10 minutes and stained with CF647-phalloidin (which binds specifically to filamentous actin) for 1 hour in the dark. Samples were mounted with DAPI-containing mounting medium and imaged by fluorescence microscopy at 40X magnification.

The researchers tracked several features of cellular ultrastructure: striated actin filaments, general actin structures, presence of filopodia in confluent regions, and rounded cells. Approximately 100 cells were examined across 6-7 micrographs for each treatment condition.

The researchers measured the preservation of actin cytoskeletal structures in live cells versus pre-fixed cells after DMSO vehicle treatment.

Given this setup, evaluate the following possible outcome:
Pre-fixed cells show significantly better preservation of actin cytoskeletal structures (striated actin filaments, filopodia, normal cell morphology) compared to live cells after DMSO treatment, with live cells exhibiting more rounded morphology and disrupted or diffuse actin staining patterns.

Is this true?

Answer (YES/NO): YES